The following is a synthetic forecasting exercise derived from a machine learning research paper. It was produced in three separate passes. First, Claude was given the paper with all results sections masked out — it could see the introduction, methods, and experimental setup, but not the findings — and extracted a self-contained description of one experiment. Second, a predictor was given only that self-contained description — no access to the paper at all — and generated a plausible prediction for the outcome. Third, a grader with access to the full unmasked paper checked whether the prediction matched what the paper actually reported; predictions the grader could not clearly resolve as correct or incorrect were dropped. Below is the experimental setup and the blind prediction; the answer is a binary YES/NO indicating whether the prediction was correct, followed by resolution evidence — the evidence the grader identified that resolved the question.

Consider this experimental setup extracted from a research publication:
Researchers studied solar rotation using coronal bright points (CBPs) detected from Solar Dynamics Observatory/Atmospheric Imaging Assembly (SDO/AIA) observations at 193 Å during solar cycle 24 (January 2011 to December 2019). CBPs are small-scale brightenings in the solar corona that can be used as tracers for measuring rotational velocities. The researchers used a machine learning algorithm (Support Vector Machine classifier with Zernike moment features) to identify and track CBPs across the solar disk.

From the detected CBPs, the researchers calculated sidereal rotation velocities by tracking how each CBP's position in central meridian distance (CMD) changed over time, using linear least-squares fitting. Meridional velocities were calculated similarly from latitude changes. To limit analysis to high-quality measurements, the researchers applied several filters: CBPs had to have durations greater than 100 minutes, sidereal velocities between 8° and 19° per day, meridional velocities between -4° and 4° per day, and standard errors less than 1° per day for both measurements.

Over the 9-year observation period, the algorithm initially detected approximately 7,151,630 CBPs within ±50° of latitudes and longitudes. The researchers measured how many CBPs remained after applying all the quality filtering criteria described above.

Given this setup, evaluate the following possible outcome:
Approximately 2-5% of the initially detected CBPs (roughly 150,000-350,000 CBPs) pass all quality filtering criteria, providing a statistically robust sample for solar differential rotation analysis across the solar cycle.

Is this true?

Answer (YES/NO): YES